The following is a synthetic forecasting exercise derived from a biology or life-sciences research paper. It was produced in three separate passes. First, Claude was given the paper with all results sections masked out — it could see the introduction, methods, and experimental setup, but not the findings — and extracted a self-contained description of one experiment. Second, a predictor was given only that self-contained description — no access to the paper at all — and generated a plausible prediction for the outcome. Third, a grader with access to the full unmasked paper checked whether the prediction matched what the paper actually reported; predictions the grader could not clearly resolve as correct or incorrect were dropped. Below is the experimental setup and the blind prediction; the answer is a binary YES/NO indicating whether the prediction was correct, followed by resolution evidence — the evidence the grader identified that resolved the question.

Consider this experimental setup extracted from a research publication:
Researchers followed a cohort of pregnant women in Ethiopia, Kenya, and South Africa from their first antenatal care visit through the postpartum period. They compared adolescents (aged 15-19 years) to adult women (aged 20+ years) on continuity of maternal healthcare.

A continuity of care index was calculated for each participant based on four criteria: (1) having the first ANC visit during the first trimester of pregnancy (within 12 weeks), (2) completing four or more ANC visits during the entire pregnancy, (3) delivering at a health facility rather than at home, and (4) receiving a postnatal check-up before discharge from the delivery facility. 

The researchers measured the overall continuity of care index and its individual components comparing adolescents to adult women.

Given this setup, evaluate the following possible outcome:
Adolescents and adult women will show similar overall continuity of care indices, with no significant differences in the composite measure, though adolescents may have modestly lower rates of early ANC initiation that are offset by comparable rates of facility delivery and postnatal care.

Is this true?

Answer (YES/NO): NO